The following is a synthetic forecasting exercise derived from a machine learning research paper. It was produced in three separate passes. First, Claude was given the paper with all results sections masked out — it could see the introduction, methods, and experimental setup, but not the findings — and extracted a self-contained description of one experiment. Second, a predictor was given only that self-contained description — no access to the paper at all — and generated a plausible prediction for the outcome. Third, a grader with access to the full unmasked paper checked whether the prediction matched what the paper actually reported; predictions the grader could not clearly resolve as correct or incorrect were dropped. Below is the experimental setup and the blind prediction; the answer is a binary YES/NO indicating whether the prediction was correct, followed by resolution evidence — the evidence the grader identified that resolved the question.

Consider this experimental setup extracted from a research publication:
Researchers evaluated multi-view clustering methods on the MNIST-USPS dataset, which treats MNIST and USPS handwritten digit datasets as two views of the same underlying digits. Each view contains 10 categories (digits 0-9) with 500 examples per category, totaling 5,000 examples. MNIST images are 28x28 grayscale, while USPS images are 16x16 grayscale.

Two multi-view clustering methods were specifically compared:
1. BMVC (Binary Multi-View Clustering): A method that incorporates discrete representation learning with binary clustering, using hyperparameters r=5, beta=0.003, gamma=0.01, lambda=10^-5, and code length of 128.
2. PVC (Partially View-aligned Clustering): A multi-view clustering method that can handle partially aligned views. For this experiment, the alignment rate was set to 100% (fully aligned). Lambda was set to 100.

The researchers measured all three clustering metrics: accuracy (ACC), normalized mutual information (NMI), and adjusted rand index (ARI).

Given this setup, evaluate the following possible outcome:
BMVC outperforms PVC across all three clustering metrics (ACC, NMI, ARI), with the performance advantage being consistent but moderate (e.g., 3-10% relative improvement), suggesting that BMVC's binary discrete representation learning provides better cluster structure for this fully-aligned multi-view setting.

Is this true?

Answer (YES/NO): NO